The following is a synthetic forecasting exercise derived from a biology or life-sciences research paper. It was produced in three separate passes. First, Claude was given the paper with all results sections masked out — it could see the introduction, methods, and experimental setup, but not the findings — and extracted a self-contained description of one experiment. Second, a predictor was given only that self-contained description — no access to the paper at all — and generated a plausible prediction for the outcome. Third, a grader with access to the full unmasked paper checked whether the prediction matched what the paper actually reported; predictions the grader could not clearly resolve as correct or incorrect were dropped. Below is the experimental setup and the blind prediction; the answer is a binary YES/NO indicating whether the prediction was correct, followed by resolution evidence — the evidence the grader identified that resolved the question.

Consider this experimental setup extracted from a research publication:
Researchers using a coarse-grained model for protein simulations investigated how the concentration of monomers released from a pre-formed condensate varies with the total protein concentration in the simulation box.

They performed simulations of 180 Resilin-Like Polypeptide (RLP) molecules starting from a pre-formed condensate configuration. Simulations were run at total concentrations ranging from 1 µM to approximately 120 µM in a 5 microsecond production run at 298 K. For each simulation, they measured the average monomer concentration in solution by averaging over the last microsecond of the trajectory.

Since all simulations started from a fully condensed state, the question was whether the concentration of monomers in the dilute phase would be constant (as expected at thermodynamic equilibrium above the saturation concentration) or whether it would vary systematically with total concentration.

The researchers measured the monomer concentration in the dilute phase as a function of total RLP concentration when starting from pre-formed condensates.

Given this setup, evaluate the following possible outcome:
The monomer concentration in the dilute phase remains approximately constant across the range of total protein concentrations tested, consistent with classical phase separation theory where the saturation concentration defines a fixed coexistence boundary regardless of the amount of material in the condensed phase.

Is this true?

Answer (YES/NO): NO